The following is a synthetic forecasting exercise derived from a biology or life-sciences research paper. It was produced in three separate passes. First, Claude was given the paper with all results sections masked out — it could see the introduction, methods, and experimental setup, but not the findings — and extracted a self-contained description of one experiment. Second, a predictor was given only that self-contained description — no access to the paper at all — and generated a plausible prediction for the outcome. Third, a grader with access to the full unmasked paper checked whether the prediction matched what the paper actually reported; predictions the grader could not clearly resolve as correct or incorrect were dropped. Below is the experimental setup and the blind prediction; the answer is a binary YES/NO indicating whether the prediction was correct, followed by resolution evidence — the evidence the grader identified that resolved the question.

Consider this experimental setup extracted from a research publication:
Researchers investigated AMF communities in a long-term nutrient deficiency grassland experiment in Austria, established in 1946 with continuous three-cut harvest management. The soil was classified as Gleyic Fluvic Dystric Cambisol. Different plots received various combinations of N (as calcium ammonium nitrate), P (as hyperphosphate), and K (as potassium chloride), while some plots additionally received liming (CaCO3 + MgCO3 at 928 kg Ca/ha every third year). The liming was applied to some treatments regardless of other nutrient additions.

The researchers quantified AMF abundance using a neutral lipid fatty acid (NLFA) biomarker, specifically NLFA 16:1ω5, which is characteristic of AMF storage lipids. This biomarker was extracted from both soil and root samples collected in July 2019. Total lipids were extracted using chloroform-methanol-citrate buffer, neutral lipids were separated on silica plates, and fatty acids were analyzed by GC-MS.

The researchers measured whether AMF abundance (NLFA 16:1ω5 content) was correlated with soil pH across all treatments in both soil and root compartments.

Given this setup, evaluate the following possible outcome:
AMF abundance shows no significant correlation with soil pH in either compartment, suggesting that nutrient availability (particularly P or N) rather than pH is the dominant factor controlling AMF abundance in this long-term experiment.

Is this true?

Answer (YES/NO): NO